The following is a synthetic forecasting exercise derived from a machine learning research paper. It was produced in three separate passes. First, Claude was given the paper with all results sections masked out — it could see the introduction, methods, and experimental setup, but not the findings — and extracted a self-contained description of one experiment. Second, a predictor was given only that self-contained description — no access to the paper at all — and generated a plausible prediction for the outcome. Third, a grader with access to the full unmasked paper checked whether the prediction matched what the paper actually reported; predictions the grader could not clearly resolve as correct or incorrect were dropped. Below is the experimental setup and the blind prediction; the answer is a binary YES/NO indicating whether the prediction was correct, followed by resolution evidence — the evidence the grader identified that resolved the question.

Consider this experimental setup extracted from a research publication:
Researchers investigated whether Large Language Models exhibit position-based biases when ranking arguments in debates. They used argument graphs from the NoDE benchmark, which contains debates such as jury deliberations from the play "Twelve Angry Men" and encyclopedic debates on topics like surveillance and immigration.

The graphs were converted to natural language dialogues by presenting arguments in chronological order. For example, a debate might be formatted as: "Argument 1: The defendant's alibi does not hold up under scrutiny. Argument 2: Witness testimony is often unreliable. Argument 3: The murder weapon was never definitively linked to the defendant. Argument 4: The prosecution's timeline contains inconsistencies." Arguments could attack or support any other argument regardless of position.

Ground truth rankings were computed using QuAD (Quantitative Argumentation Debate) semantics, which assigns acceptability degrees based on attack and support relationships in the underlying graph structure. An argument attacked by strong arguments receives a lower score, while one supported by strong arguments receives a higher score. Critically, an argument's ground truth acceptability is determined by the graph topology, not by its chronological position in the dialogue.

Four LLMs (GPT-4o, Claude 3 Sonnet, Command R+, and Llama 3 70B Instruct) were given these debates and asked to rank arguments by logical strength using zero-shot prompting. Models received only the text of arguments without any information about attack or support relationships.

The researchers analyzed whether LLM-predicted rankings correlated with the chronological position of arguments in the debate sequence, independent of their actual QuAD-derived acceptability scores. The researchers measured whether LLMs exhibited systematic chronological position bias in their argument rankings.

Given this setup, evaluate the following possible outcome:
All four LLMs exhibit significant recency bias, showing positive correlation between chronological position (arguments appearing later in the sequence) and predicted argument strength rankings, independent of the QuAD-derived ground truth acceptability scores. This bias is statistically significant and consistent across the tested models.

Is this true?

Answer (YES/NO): NO